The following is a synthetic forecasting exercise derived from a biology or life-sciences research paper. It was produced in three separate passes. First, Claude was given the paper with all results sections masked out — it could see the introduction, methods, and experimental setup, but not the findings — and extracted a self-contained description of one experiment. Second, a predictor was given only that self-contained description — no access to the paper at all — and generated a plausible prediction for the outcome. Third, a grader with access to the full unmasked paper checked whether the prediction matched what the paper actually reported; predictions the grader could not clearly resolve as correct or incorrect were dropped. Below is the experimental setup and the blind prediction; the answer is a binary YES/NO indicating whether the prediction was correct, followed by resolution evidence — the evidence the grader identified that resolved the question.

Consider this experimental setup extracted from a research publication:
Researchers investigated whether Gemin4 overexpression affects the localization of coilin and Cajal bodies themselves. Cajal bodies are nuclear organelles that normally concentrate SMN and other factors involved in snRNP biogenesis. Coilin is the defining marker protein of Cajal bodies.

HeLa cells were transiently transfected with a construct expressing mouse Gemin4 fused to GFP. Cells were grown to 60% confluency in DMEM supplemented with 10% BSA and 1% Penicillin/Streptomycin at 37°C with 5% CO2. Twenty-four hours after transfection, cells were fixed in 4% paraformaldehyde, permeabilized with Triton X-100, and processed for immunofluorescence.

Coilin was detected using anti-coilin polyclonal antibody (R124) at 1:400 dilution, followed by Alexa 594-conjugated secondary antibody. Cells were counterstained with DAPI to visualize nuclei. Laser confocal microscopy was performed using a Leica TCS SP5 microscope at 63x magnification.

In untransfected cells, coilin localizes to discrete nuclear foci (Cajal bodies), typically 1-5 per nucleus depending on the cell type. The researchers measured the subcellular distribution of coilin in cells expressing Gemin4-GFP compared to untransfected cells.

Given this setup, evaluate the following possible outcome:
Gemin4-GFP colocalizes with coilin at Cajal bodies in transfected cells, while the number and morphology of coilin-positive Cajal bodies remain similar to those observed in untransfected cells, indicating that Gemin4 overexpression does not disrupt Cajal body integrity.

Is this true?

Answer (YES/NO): NO